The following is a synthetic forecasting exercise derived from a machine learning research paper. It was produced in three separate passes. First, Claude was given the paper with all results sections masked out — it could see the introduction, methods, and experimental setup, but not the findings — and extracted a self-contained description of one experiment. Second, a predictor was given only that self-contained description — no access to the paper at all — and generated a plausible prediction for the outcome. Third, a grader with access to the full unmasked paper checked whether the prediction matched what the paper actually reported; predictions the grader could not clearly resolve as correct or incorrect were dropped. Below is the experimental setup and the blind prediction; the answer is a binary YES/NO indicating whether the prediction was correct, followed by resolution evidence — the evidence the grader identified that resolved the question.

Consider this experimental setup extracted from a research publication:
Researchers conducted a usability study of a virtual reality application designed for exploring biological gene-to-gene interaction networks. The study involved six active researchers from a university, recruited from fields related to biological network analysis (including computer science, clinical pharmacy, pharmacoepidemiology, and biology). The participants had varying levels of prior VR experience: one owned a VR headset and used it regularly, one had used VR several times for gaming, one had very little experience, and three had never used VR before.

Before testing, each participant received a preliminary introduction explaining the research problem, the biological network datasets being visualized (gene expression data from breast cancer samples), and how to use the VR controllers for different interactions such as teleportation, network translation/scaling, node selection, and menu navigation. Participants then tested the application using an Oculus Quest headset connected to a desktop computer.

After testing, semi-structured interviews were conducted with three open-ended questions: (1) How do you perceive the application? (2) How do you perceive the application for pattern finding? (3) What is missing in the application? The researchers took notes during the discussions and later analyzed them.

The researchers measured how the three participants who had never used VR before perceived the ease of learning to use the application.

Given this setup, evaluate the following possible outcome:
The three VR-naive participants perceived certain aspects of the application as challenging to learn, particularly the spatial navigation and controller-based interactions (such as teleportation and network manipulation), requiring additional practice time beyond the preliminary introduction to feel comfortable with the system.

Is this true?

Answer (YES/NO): NO